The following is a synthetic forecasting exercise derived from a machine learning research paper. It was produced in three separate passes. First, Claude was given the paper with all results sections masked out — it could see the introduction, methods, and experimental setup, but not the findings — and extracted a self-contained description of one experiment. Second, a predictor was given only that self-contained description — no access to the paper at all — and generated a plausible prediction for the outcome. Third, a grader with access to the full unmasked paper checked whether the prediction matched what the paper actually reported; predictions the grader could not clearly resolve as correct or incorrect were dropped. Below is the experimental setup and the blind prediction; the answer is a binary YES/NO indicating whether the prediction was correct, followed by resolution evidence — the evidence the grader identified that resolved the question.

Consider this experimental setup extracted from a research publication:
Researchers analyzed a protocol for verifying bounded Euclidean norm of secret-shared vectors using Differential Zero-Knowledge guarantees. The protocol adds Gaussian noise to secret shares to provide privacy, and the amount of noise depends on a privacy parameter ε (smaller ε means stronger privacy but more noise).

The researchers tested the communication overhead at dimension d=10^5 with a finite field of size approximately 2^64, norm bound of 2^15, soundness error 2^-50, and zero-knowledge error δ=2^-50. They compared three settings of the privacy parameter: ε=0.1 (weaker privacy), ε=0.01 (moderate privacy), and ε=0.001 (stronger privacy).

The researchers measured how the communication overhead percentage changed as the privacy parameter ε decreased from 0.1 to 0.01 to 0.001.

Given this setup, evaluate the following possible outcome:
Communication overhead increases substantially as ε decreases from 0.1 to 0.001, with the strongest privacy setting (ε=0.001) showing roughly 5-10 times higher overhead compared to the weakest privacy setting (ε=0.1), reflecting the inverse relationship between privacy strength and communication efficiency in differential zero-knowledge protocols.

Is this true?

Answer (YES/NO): NO